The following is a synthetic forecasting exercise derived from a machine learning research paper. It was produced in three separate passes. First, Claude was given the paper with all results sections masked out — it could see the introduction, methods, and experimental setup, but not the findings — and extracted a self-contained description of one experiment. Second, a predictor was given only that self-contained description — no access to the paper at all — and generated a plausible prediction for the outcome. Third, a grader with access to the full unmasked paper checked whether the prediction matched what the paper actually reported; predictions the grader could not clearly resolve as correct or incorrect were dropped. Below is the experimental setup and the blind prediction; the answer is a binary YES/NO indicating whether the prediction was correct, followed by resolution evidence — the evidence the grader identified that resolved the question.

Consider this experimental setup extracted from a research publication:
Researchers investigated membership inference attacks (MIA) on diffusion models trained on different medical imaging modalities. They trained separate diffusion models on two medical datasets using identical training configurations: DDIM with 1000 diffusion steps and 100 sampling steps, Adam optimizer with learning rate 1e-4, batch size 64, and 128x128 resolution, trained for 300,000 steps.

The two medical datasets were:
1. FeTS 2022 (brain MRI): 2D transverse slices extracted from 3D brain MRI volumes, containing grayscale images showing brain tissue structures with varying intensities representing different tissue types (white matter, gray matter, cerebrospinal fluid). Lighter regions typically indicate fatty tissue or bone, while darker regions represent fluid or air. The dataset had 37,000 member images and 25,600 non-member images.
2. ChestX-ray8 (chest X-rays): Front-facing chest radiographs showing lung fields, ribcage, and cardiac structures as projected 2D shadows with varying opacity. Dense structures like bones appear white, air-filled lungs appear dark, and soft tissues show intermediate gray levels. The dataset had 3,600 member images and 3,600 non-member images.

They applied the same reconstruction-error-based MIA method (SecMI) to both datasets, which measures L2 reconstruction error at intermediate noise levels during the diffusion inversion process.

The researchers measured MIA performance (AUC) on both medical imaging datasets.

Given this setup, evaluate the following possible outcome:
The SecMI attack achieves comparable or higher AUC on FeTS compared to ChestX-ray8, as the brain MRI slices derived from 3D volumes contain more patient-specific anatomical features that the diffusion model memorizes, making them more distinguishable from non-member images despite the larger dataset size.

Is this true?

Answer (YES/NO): NO